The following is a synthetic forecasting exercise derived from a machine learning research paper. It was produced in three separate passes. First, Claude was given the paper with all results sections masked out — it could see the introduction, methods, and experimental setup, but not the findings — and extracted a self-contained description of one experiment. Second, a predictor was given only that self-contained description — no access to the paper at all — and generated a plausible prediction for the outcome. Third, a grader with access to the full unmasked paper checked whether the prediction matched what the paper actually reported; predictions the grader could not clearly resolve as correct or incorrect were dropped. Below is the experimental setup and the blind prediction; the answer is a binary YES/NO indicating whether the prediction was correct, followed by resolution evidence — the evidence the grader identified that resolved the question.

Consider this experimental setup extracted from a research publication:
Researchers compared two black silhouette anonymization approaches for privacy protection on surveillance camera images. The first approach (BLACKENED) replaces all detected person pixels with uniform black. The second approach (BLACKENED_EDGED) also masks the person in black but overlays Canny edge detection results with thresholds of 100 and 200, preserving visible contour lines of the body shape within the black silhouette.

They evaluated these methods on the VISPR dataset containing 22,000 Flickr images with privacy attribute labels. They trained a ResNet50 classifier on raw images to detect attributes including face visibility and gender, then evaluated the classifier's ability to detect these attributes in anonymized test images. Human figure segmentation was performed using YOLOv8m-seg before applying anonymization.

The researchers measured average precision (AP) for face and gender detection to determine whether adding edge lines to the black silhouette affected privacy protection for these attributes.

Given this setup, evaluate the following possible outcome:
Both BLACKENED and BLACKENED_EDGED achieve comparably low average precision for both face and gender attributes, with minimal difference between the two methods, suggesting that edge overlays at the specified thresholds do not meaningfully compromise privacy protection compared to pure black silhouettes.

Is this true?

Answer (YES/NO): NO